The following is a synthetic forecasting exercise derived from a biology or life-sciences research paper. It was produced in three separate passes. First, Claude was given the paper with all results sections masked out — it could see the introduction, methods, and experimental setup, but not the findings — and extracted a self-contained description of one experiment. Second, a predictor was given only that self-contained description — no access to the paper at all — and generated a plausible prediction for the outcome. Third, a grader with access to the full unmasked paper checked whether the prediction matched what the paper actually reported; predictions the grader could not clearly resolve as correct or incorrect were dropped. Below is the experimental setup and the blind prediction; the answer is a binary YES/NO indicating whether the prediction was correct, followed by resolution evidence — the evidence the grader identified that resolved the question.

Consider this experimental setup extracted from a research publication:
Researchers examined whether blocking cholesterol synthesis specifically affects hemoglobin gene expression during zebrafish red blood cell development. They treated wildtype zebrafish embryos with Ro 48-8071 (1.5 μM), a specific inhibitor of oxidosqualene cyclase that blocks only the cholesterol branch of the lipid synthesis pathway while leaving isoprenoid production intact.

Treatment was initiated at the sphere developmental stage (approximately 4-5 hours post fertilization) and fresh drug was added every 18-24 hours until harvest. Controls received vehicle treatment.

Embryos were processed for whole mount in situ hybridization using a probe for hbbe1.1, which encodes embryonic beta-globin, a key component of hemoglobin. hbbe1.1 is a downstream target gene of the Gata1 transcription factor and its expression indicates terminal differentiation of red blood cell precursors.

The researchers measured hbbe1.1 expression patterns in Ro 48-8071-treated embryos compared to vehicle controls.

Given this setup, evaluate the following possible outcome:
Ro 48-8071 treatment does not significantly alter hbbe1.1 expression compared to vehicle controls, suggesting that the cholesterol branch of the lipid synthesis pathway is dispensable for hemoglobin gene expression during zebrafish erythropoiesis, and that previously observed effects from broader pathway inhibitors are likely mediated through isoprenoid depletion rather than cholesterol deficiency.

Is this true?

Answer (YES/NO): NO